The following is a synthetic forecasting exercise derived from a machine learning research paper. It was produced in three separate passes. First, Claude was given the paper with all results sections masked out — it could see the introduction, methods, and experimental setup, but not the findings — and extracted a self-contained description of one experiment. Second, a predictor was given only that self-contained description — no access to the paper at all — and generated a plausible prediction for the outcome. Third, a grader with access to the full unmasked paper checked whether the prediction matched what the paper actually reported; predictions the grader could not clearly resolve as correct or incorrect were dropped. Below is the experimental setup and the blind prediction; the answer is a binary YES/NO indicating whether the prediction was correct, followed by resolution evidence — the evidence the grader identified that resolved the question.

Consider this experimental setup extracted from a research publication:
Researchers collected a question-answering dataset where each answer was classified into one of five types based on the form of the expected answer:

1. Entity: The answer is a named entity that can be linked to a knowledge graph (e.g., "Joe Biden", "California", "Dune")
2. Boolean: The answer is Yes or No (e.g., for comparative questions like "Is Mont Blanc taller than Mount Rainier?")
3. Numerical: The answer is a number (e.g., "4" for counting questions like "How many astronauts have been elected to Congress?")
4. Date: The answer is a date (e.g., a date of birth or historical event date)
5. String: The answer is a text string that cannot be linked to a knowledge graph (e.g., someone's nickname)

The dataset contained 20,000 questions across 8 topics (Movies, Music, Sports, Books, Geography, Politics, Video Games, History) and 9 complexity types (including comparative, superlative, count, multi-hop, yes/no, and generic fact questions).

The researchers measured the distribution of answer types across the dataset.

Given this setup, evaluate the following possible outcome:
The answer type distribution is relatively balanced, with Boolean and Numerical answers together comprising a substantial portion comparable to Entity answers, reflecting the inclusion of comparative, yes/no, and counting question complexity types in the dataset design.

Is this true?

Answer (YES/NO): NO